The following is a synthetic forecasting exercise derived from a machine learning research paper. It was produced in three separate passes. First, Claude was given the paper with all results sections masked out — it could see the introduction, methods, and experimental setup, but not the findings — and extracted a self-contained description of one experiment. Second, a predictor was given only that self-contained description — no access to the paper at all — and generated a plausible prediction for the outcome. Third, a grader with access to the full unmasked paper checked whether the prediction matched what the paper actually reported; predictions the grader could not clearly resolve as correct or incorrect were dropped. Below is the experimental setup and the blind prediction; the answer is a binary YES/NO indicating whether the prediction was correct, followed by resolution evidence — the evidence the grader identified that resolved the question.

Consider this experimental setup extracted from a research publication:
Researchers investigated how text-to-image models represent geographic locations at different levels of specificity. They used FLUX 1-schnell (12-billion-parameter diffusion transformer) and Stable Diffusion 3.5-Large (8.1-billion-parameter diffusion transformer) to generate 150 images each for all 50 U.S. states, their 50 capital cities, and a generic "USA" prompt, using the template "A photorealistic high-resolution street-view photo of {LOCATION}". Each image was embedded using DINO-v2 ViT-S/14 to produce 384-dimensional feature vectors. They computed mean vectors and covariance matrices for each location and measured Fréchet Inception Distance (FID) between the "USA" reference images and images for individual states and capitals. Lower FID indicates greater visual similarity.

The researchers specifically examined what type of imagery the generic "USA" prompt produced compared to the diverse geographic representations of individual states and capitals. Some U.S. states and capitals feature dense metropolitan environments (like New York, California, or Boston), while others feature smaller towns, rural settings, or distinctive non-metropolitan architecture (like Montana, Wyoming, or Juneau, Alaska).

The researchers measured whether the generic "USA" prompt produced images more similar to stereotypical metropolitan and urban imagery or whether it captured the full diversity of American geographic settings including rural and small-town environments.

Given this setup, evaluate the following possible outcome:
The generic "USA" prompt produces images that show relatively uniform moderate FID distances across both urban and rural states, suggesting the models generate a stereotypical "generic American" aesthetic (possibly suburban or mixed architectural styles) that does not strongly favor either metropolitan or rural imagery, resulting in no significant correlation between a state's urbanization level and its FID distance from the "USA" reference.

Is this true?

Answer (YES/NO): NO